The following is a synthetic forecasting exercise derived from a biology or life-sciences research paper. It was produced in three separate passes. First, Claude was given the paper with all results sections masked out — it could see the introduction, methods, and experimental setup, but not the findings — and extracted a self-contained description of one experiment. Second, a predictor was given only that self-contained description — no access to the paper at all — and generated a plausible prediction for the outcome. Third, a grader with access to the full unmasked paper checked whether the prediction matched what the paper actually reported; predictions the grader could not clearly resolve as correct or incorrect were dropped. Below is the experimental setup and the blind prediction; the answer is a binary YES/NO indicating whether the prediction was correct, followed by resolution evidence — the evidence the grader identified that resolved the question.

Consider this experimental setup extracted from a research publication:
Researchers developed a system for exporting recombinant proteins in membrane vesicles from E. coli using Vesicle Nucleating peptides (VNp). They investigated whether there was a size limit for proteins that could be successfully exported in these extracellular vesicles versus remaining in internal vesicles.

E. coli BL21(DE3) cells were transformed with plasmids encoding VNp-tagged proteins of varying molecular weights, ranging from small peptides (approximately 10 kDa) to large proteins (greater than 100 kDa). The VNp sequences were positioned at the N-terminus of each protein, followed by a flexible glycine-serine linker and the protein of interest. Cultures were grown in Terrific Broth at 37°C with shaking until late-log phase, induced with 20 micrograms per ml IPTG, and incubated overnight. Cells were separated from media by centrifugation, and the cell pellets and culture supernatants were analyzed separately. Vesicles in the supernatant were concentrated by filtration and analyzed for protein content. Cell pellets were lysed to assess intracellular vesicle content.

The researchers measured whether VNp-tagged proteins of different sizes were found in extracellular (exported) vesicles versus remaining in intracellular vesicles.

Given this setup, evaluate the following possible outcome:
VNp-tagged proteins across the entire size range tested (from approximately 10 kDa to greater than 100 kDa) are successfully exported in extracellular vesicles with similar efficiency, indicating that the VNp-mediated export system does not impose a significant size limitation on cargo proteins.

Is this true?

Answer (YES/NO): NO